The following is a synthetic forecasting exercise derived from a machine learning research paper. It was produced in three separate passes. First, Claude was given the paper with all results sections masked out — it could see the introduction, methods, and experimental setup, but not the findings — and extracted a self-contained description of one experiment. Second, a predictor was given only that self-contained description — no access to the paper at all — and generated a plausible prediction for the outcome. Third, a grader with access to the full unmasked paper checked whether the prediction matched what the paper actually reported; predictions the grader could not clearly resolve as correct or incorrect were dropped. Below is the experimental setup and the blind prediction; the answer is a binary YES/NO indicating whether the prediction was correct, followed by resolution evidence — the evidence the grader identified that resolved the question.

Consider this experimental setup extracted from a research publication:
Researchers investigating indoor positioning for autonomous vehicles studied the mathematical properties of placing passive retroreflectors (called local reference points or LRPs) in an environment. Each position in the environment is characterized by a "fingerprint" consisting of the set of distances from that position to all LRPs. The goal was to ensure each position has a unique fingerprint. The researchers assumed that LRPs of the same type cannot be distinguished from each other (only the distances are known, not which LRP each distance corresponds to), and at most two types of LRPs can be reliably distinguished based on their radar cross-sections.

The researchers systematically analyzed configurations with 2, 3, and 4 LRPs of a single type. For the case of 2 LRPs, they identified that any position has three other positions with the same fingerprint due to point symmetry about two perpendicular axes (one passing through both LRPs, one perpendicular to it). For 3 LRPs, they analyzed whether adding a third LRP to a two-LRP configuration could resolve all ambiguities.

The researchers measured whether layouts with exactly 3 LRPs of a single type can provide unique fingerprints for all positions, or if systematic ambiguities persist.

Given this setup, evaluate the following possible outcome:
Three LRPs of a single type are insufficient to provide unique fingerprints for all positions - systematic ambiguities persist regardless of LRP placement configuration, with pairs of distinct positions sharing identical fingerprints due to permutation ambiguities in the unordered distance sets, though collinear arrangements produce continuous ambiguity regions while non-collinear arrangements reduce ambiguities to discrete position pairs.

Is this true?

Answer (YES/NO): NO